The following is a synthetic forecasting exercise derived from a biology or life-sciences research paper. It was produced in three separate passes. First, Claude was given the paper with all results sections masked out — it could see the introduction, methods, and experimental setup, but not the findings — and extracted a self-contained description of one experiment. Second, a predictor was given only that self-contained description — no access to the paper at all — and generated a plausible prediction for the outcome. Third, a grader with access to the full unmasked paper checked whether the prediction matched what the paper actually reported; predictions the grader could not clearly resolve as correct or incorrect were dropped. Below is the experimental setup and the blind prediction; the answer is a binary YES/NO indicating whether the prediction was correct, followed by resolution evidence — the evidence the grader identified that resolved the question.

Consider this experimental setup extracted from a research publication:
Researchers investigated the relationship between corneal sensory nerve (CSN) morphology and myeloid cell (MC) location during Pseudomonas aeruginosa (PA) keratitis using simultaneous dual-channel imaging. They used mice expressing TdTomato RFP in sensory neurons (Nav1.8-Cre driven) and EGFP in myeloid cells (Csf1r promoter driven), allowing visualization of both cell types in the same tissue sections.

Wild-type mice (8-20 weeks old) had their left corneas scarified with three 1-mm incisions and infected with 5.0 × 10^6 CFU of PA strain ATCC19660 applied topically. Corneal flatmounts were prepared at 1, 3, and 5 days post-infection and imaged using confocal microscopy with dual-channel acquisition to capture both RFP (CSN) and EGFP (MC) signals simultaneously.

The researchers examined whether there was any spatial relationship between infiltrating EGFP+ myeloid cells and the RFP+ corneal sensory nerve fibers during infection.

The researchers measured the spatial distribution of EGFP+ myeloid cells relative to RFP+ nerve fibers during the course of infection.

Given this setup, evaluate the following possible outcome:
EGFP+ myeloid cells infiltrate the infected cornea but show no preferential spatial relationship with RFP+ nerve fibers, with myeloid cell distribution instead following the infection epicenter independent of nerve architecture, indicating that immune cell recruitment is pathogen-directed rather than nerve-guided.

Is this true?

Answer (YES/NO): NO